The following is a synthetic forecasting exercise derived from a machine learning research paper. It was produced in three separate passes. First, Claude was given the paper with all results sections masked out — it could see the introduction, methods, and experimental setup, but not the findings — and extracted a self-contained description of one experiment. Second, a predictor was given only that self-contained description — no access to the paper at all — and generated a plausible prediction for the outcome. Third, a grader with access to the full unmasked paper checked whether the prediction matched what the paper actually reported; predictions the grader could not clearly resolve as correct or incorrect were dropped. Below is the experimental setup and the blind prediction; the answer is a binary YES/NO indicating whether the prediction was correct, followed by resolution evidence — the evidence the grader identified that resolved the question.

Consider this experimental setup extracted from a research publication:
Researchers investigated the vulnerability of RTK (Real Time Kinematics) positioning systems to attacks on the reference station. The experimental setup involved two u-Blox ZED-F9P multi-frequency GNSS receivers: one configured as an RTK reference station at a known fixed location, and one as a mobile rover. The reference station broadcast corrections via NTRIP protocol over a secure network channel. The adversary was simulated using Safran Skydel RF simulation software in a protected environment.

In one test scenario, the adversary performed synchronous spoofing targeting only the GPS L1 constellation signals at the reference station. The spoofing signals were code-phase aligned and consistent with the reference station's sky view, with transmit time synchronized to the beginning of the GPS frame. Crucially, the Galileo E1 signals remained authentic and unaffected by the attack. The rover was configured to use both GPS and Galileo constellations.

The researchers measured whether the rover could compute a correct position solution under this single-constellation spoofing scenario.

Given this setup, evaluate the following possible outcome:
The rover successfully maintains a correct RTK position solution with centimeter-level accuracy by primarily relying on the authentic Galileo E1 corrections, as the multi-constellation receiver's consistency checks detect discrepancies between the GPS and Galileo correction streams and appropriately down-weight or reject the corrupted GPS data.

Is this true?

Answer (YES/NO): NO